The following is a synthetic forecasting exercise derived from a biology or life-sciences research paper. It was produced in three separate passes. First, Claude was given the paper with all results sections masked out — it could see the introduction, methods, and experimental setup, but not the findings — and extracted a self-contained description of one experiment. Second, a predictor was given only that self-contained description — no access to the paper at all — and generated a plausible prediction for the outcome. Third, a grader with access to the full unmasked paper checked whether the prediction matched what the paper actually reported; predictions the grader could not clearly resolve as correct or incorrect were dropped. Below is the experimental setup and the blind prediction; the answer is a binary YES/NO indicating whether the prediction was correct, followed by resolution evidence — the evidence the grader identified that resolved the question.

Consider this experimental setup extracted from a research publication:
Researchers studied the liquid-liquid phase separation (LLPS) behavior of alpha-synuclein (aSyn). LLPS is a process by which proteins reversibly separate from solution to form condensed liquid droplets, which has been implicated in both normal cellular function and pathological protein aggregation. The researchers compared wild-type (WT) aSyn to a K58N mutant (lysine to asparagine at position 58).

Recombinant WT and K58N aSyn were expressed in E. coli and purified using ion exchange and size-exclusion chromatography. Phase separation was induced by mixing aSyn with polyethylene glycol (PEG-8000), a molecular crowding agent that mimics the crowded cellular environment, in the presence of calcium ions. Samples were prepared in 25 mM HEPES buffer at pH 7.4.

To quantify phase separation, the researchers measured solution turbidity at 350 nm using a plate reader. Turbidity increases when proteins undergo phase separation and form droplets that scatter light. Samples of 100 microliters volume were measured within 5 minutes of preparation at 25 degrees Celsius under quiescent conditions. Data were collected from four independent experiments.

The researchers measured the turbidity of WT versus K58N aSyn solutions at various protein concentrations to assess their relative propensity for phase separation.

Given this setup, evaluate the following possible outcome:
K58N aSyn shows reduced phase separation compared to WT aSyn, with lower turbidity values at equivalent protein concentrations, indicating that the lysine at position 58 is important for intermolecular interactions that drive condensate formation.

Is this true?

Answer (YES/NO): YES